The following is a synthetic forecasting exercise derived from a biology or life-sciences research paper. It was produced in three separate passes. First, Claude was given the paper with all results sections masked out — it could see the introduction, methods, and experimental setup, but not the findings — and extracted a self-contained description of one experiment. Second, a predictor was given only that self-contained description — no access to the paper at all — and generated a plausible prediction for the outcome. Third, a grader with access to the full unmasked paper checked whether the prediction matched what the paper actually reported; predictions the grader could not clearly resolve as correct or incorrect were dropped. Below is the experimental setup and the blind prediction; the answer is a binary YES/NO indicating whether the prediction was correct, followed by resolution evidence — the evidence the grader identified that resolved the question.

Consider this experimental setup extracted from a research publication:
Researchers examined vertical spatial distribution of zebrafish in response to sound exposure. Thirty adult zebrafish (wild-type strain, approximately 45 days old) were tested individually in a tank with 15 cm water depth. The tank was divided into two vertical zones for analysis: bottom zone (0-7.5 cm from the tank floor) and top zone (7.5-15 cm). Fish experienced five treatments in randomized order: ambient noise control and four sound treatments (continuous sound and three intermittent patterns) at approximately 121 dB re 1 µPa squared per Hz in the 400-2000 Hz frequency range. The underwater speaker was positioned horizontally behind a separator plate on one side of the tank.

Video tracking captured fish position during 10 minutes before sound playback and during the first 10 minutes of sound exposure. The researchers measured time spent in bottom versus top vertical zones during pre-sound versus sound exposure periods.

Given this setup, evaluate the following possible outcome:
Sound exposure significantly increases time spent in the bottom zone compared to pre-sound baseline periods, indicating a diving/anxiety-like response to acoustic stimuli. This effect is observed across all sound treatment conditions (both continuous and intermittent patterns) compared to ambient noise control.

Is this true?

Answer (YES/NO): NO